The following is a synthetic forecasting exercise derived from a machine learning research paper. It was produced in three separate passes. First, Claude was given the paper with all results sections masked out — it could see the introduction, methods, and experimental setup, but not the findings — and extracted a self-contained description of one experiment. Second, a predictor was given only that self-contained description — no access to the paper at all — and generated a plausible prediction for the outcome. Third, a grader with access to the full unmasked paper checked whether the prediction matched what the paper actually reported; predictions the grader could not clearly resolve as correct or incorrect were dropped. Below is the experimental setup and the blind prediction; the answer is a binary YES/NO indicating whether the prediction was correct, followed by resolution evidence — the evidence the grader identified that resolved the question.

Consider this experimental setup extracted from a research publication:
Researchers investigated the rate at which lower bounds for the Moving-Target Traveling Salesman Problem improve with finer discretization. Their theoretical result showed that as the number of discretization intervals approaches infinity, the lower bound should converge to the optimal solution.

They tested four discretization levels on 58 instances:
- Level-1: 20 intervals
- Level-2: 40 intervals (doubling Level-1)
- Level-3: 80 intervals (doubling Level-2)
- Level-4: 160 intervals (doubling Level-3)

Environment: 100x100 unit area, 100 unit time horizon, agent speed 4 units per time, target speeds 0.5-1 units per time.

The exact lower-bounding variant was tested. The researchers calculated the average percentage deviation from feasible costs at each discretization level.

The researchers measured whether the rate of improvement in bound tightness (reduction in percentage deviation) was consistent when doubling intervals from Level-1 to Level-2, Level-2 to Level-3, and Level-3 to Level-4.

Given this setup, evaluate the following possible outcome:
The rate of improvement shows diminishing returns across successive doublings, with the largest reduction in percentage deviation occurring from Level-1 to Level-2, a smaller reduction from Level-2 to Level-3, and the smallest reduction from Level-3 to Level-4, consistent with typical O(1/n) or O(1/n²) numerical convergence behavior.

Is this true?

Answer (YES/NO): YES